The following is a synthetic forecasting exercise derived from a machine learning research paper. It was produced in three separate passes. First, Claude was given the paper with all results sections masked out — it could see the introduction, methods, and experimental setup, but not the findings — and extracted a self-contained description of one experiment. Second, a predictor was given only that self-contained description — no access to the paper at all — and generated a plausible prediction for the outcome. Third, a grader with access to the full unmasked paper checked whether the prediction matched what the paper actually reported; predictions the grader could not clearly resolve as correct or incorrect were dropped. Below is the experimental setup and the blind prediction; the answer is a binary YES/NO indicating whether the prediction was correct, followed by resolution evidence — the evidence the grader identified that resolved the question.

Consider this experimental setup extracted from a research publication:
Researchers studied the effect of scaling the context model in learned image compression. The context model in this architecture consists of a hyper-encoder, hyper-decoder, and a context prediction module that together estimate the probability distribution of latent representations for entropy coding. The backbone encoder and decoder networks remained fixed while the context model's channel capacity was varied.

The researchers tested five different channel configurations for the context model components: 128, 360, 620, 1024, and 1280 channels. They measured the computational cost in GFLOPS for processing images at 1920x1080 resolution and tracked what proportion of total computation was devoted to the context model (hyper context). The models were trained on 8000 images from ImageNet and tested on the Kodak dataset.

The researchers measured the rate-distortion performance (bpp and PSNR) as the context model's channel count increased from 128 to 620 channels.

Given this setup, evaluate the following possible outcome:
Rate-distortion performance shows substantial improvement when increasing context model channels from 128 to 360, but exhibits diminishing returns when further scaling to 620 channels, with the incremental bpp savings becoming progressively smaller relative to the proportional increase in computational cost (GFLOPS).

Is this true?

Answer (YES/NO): NO